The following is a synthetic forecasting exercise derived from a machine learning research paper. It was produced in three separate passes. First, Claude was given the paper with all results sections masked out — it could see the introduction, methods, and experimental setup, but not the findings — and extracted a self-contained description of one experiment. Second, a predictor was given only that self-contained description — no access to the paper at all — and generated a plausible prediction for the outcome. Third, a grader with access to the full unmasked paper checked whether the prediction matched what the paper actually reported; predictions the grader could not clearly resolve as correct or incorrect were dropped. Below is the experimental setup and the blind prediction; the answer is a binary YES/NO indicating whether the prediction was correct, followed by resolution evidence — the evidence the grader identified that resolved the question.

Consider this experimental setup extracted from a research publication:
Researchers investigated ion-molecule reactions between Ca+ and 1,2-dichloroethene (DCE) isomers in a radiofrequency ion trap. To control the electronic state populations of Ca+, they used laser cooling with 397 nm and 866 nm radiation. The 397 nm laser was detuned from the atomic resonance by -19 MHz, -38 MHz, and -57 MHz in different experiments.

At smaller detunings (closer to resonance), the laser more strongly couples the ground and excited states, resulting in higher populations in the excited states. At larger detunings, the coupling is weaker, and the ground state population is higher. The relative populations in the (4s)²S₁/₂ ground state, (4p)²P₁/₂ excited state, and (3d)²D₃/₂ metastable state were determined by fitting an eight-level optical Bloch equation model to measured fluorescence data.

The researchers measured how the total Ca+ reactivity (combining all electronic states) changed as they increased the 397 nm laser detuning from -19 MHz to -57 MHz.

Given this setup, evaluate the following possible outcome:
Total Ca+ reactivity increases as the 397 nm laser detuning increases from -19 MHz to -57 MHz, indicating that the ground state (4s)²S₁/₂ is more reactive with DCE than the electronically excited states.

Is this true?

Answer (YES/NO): NO